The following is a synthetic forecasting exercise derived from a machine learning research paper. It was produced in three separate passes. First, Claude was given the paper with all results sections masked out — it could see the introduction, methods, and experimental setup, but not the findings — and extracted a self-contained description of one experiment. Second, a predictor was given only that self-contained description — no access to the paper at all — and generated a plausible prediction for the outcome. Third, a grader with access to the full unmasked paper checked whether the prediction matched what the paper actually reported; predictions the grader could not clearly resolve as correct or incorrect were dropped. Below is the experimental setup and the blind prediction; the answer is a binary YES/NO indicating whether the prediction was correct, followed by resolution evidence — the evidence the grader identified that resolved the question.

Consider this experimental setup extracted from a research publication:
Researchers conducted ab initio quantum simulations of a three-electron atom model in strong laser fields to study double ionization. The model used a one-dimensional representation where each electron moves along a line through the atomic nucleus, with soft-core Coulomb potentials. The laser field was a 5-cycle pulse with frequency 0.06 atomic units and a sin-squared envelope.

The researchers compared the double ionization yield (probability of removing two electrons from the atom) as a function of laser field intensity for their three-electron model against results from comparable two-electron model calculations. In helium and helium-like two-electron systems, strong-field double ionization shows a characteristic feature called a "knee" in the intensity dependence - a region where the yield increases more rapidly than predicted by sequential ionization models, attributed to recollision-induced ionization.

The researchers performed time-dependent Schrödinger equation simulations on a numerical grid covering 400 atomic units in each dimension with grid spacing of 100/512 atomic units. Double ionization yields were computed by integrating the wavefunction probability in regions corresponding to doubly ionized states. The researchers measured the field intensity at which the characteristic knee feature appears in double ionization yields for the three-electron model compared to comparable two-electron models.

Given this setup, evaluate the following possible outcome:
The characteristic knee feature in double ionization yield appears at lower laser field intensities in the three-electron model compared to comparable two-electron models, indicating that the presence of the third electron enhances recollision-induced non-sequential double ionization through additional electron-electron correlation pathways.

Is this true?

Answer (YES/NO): YES